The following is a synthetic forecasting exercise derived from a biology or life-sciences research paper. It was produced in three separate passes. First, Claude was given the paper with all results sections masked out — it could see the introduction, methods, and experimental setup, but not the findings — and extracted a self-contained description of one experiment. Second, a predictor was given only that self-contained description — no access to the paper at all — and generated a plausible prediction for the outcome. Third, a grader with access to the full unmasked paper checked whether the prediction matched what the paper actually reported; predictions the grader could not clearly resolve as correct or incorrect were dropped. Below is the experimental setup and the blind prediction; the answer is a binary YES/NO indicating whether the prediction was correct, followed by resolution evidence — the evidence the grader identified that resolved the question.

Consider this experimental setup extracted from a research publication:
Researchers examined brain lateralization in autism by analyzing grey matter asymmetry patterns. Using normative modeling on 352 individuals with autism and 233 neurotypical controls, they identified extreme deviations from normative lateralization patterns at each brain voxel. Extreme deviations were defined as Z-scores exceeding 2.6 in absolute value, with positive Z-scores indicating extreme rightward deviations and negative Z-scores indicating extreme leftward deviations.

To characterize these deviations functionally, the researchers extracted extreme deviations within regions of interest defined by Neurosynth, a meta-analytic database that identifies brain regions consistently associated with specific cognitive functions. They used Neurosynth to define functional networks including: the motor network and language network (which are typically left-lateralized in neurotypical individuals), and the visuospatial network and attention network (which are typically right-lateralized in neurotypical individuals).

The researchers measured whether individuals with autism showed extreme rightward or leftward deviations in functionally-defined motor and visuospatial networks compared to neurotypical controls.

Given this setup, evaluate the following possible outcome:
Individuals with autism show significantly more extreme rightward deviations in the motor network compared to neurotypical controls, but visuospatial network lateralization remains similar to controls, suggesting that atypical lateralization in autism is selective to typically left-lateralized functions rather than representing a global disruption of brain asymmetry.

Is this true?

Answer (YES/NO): NO